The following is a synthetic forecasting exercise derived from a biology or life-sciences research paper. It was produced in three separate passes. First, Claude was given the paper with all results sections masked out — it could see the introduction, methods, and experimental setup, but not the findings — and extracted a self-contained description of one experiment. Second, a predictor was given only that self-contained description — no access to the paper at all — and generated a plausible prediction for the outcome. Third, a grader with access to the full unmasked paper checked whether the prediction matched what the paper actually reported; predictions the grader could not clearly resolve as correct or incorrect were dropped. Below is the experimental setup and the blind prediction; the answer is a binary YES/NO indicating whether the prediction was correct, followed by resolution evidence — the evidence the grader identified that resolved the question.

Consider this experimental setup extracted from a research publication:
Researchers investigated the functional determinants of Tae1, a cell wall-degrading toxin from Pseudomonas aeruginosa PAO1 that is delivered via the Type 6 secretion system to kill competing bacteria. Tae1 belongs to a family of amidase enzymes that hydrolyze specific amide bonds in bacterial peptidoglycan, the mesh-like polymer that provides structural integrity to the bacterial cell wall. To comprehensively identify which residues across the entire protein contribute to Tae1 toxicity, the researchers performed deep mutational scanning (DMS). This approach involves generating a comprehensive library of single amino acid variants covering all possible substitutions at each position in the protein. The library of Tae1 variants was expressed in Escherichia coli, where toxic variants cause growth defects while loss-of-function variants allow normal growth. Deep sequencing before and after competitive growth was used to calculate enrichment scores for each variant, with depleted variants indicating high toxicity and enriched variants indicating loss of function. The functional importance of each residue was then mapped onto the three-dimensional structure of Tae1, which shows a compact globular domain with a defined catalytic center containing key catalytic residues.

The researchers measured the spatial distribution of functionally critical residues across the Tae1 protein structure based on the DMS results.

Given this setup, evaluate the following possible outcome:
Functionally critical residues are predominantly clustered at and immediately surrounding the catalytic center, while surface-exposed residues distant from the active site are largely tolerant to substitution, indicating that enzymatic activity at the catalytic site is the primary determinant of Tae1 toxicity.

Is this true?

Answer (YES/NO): NO